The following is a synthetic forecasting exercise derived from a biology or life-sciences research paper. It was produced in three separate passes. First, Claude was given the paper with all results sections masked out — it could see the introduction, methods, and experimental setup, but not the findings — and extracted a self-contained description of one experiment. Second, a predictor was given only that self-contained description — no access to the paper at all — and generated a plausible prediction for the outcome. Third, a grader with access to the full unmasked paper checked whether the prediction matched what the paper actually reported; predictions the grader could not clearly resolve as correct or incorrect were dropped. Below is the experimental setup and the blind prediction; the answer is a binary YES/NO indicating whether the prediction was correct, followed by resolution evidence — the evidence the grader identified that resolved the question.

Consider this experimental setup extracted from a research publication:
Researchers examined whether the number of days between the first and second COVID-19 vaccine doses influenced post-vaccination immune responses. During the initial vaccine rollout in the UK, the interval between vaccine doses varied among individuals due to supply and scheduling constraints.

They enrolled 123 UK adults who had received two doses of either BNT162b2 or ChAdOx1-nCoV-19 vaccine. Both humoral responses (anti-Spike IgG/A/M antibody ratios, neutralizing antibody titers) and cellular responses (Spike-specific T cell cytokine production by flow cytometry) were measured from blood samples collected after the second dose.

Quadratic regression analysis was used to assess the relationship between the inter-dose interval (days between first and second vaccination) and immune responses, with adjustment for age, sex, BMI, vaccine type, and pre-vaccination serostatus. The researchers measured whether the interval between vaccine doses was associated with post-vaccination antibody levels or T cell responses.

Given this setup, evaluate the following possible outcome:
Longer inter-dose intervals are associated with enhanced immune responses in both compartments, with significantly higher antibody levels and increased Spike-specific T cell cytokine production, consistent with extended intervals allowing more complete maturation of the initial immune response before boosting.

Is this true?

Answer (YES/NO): NO